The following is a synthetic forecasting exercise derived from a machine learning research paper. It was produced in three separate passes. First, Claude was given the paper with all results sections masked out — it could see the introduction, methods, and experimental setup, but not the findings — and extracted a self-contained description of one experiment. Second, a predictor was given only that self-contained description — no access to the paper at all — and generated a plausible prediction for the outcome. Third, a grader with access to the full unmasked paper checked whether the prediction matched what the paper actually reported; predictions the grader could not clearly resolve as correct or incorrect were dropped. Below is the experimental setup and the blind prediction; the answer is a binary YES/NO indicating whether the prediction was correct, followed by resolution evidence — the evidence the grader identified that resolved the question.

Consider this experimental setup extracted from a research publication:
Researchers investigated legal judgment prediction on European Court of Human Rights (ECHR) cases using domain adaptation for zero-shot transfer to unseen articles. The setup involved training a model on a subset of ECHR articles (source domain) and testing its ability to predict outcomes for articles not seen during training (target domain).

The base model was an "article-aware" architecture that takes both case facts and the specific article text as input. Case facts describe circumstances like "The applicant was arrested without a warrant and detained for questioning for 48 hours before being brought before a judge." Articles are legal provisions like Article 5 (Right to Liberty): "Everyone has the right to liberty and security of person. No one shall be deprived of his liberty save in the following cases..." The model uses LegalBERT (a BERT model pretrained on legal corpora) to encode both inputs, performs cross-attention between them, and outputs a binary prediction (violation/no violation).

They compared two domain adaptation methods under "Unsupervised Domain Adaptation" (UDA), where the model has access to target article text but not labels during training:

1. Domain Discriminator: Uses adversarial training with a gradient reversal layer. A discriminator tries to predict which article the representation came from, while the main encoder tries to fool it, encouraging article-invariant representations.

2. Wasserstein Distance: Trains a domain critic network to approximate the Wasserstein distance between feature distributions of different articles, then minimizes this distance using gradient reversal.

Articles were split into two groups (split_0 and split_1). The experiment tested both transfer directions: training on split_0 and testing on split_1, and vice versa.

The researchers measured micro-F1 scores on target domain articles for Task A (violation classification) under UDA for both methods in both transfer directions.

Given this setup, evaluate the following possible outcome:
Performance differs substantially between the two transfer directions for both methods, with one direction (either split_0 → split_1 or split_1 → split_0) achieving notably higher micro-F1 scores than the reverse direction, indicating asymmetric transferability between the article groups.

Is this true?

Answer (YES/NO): YES